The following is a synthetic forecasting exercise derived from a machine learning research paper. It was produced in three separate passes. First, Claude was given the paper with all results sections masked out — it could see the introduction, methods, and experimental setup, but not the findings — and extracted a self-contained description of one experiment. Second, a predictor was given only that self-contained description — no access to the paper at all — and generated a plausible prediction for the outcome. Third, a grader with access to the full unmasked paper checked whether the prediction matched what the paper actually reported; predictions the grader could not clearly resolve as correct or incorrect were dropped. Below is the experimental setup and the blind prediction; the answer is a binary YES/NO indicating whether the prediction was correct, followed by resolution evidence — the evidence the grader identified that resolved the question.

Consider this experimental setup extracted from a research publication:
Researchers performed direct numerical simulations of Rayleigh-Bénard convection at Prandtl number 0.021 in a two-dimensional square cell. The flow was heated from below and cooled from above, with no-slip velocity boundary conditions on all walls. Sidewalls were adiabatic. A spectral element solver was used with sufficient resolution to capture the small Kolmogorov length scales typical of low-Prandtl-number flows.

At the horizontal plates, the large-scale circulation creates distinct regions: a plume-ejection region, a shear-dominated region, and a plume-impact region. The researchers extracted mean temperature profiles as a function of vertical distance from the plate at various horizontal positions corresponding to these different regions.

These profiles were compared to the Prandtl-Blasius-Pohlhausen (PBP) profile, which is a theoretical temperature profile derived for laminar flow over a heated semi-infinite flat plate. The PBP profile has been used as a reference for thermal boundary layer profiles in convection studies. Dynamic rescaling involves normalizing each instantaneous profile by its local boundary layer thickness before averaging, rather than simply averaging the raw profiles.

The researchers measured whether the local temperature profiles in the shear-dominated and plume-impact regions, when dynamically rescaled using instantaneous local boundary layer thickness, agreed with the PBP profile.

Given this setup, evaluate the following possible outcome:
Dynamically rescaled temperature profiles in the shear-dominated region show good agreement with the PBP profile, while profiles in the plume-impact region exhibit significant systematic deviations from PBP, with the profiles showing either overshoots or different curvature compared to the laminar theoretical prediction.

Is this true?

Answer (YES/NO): NO